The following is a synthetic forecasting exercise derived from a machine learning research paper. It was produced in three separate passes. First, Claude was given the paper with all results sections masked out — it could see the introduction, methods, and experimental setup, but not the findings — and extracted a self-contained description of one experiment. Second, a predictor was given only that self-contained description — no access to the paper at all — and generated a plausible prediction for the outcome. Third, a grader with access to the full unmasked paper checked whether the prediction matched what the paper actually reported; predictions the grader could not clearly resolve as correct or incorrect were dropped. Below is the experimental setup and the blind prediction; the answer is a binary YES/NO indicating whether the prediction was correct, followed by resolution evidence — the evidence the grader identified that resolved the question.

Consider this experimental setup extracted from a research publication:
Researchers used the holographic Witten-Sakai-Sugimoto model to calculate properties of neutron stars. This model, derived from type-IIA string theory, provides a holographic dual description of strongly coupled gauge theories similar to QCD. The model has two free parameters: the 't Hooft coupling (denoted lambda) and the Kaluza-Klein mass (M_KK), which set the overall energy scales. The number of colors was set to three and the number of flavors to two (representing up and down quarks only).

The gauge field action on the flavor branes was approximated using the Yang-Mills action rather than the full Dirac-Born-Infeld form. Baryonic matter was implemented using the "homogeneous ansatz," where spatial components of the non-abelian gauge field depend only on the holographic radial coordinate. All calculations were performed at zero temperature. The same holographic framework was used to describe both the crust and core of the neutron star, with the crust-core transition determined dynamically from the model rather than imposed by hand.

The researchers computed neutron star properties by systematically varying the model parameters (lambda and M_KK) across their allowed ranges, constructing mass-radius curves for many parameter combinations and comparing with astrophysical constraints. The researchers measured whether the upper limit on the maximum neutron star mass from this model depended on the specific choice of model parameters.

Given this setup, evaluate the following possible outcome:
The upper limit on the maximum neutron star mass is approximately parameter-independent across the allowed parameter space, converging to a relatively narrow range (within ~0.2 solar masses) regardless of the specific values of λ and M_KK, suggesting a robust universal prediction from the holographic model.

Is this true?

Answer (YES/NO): YES